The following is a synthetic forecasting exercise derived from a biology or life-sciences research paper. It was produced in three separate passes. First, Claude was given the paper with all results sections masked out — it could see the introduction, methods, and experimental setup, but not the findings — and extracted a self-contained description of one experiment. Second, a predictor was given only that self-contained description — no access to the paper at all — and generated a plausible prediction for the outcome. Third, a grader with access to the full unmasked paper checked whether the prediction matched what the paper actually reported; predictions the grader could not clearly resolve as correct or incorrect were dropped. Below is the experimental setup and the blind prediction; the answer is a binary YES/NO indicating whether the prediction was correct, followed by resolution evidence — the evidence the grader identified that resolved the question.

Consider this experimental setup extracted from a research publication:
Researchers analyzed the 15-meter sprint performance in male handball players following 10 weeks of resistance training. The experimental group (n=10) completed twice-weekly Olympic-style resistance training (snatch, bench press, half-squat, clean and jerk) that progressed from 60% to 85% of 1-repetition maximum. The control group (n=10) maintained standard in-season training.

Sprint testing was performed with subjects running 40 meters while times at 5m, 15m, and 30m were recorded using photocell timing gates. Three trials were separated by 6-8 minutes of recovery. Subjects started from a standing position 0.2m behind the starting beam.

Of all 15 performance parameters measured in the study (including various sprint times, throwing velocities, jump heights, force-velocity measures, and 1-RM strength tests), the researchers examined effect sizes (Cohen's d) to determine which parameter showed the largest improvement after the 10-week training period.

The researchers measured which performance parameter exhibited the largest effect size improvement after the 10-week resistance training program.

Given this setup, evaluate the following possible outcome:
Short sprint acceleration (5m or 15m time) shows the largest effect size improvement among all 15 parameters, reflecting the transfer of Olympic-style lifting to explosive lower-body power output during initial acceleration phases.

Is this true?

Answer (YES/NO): YES